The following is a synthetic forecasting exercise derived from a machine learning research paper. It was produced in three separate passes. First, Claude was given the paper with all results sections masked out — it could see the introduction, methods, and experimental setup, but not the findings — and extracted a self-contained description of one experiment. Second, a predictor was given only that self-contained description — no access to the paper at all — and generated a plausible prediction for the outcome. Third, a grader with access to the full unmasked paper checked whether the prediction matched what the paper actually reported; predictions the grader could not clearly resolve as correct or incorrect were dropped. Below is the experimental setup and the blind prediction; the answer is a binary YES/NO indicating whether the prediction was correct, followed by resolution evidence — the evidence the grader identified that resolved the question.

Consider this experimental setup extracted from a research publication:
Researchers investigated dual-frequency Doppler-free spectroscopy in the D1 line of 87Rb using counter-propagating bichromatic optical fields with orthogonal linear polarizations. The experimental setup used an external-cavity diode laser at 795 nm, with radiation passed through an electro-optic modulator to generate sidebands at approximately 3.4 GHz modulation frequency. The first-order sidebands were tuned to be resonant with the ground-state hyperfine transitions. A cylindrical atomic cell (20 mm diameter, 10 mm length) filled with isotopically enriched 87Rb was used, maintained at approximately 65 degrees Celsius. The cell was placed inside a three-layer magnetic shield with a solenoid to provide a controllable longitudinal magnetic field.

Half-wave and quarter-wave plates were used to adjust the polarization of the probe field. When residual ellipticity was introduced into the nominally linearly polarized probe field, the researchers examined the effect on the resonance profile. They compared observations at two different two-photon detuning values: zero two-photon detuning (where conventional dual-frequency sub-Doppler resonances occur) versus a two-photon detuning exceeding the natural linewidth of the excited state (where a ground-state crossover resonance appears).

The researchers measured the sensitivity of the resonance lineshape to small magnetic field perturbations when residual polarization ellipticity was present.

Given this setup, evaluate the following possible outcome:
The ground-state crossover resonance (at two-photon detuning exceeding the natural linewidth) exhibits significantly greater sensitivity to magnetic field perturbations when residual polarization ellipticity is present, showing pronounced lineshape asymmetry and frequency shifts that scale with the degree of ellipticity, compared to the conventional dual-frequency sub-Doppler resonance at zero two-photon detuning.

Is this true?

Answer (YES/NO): NO